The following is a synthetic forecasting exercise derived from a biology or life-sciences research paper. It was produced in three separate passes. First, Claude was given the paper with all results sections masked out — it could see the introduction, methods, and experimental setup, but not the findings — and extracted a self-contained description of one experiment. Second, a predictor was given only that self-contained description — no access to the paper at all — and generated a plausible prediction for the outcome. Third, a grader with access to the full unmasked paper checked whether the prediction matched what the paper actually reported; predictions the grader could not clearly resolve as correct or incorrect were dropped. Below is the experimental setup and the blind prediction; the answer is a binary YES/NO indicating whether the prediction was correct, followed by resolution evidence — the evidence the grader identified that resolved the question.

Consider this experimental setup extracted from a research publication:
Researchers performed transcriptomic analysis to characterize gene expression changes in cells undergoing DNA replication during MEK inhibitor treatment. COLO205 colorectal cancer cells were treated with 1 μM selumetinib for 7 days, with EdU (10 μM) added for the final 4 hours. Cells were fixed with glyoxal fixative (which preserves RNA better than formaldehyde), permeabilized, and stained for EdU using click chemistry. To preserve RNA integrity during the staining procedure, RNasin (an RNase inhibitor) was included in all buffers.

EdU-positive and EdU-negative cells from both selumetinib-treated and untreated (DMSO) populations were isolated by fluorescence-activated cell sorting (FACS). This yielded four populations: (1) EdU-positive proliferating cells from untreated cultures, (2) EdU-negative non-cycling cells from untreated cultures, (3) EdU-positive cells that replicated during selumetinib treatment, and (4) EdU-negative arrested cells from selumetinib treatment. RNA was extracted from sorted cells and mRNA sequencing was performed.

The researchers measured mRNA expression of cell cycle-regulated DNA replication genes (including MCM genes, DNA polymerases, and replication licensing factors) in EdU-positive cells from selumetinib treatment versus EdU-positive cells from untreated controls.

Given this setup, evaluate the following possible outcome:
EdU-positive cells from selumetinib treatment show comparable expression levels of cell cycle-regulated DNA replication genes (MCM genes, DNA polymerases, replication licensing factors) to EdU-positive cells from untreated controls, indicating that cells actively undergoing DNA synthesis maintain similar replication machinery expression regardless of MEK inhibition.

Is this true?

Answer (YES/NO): NO